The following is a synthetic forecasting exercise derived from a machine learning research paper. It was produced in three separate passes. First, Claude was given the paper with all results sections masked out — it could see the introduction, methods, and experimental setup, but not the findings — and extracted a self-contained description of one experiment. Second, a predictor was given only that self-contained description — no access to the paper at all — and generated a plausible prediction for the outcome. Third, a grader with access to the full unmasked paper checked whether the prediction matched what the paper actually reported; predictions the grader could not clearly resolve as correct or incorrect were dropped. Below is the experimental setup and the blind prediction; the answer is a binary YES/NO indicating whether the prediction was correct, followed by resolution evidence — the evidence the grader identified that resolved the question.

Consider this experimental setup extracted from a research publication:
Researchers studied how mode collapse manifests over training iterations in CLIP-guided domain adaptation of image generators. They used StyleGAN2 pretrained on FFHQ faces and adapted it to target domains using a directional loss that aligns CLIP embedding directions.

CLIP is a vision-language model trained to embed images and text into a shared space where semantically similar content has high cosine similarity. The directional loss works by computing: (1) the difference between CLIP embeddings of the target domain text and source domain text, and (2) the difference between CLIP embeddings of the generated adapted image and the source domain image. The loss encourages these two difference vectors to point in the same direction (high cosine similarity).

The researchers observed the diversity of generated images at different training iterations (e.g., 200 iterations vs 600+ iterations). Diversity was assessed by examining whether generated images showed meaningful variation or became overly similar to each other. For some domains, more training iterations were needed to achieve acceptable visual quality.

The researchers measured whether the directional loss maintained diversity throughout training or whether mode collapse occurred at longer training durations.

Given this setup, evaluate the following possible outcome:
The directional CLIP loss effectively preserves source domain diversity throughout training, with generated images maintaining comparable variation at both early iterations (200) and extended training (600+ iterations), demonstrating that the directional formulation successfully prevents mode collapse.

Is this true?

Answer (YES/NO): NO